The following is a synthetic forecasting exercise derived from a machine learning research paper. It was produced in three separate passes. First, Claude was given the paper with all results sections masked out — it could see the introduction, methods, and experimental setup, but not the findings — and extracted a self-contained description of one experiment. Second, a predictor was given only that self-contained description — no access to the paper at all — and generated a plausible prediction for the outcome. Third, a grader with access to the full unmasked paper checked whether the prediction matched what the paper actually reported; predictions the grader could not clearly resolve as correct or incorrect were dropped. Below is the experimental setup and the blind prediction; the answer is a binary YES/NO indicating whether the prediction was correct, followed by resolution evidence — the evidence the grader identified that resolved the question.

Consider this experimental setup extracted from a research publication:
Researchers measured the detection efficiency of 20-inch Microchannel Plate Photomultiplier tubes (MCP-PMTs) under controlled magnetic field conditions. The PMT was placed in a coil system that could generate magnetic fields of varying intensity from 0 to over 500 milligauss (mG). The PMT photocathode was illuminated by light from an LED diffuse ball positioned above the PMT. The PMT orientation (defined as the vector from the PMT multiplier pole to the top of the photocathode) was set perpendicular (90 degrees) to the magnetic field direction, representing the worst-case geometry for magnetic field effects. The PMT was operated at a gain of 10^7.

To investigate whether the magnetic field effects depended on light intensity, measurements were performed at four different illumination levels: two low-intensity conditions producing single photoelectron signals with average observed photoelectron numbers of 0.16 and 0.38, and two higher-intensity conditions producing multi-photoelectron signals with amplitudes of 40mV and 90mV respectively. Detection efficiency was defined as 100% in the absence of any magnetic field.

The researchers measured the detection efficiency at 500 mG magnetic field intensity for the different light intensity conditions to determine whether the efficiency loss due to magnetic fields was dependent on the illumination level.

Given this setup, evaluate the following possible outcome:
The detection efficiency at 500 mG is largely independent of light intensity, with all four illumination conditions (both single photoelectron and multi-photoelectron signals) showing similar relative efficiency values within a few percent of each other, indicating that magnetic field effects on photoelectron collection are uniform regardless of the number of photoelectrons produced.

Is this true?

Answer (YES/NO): YES